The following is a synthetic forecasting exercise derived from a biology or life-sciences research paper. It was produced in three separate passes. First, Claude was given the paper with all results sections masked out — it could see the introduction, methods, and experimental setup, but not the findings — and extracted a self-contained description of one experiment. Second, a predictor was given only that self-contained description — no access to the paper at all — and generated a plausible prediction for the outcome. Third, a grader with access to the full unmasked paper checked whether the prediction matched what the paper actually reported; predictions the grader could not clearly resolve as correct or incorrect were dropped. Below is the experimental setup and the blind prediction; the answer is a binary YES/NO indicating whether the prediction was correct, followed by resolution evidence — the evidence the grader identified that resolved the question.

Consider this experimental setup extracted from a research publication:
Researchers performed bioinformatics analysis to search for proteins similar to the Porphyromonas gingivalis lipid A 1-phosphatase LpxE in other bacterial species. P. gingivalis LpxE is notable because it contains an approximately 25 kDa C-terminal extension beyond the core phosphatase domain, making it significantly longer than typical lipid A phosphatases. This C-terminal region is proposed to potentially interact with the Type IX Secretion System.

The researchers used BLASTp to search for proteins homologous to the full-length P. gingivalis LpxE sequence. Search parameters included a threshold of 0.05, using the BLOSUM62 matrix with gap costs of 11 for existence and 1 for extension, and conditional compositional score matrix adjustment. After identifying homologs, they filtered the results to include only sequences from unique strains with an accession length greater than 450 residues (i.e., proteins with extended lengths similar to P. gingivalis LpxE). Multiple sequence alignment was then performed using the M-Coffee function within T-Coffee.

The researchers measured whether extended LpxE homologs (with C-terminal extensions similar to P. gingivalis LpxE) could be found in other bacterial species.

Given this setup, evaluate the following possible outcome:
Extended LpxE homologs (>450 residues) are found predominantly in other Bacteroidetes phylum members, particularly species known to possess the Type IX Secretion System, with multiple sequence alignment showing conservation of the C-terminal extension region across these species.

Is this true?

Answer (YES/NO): NO